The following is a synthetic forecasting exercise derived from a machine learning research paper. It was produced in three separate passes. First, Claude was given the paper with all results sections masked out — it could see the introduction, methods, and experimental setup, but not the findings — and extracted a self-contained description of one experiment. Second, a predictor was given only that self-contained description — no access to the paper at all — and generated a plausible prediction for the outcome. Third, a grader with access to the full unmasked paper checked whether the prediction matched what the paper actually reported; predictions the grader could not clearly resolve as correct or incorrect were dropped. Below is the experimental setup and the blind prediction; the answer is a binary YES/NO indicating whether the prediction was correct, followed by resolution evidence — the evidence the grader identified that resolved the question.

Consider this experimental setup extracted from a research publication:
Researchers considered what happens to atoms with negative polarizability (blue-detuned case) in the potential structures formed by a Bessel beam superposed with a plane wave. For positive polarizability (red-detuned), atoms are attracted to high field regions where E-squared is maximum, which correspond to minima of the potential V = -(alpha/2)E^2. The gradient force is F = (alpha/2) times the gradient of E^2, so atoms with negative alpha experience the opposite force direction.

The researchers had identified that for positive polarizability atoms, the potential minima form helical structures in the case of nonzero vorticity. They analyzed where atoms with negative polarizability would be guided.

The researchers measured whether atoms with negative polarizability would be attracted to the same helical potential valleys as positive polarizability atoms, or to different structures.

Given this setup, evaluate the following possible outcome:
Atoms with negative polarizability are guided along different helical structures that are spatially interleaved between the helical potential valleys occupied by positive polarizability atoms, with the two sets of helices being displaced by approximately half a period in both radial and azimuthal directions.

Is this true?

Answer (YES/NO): NO